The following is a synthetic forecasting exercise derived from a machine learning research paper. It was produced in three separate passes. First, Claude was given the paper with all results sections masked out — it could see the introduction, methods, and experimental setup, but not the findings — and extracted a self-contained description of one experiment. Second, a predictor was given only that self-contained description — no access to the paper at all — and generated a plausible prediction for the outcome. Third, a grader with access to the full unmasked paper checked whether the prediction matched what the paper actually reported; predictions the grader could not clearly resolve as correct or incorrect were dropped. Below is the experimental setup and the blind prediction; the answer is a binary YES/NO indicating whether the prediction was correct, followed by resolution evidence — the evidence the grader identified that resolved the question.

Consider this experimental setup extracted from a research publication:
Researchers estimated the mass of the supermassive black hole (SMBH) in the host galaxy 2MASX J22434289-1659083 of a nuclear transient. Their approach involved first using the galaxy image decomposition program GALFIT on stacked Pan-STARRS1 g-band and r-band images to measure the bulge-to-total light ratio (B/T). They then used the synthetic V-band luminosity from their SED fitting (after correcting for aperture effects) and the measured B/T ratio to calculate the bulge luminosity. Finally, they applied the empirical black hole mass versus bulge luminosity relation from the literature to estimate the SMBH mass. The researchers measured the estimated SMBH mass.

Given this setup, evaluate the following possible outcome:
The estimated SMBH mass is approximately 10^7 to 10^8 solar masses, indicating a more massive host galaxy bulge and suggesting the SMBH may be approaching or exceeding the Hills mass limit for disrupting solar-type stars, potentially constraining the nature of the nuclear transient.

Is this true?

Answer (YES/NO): YES